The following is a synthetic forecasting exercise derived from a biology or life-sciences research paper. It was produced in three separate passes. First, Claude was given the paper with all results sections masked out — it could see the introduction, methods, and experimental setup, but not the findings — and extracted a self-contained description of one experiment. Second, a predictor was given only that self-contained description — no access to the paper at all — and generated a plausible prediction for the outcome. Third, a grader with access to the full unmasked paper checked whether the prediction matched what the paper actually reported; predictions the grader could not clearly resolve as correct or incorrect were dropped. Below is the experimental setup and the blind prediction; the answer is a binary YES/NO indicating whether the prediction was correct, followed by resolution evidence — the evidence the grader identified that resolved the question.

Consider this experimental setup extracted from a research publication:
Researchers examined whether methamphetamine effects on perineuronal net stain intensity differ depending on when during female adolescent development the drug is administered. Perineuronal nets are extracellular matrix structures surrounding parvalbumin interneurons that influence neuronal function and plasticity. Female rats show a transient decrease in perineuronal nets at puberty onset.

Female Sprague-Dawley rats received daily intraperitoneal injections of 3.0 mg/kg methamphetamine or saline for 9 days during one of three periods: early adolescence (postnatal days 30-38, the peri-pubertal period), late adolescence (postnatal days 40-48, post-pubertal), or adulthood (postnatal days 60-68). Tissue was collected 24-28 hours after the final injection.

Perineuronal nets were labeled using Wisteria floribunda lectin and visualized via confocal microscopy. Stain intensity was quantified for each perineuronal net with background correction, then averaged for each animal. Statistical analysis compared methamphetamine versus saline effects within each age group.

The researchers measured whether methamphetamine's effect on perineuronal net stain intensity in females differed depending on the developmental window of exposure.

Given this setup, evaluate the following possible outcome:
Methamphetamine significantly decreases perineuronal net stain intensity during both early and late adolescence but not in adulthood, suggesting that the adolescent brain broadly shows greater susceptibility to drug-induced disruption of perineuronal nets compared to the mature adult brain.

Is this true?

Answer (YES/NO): NO